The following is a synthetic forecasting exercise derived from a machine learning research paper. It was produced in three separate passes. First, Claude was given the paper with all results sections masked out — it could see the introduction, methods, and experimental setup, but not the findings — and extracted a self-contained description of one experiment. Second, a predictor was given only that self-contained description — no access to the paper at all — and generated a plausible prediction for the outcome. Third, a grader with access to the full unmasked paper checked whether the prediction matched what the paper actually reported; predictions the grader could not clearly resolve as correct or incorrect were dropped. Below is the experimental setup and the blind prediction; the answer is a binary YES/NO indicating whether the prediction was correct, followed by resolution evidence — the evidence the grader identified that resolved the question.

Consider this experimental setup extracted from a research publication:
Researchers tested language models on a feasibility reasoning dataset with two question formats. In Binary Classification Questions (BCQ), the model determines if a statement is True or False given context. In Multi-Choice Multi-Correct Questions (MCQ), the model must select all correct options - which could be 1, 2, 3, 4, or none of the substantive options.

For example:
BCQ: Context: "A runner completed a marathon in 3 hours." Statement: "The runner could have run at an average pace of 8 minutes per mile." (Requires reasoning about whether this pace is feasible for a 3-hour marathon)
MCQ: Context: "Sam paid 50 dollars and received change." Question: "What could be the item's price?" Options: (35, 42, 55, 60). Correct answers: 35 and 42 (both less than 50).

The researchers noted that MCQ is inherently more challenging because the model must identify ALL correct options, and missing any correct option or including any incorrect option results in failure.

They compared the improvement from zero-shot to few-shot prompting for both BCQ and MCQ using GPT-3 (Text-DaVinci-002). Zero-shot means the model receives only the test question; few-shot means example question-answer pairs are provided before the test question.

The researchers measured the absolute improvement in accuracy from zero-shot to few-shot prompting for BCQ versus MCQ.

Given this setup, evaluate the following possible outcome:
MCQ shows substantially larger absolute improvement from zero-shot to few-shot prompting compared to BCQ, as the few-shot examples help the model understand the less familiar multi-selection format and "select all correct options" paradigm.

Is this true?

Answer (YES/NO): YES